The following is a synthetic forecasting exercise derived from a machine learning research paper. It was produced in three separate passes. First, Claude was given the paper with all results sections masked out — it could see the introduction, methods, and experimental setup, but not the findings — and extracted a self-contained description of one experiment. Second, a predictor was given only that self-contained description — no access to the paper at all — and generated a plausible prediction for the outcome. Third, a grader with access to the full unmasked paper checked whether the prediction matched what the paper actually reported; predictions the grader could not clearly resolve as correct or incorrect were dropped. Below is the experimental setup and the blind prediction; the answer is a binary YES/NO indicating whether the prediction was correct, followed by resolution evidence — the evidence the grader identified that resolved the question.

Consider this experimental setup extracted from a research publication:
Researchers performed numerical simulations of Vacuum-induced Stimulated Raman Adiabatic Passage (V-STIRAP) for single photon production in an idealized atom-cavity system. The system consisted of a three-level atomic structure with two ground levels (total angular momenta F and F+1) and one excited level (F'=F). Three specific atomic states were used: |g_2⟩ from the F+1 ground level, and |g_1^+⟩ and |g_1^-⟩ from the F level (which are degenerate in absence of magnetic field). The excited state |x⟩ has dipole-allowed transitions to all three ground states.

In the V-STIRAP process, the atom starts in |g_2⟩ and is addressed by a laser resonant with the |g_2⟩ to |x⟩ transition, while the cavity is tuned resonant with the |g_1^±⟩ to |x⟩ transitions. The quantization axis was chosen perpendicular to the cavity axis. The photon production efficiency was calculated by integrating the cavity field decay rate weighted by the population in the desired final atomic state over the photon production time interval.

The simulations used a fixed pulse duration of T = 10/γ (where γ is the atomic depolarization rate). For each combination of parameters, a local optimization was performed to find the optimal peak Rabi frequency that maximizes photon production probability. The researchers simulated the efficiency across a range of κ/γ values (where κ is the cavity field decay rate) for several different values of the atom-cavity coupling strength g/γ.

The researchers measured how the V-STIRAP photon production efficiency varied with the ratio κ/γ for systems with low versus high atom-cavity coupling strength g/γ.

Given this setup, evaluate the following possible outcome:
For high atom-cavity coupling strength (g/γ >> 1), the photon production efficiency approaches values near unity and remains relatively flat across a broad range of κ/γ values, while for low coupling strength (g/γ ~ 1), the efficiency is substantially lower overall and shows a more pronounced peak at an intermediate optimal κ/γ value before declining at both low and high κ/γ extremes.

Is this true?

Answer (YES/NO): NO